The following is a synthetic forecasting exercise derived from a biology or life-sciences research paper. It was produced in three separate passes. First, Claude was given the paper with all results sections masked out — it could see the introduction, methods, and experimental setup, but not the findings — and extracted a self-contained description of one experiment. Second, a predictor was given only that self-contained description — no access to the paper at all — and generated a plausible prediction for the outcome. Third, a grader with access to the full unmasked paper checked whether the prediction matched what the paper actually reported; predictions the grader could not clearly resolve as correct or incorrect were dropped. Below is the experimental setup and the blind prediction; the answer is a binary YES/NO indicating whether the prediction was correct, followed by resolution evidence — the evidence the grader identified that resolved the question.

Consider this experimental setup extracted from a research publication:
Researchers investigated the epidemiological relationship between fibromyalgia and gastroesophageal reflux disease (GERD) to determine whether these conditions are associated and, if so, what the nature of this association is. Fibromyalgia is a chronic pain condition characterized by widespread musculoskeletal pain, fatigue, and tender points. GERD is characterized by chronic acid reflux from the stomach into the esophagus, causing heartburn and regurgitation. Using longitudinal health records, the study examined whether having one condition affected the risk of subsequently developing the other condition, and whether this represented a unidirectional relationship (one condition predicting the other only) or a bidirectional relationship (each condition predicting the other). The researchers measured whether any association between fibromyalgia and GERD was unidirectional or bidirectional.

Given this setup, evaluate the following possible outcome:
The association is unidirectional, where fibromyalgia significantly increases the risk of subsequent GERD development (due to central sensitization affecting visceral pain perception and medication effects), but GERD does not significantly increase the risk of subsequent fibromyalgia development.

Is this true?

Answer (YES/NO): NO